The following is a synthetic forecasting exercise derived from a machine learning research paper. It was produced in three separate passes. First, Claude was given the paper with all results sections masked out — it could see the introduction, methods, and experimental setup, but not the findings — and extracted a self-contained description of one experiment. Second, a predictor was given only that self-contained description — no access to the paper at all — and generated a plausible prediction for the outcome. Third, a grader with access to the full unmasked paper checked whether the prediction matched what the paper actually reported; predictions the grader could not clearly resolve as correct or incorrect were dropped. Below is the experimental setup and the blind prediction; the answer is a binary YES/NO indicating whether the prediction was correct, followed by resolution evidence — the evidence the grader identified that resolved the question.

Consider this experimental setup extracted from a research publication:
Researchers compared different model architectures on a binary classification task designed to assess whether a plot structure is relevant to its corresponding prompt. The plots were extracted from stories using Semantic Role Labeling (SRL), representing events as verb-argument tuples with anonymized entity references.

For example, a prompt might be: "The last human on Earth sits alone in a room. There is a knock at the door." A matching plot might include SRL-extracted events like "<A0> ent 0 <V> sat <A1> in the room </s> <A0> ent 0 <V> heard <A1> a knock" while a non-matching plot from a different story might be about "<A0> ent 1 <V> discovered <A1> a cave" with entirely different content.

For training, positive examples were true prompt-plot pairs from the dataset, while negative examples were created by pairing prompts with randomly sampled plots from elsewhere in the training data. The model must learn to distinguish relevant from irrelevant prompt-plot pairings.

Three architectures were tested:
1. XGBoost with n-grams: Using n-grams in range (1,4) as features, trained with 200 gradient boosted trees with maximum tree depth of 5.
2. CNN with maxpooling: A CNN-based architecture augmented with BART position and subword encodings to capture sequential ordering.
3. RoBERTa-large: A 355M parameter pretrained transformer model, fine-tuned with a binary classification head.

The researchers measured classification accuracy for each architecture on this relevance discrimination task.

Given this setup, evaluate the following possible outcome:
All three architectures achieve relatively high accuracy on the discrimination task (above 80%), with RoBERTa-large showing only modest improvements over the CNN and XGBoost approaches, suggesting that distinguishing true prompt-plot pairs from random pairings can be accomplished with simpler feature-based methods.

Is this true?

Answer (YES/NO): NO